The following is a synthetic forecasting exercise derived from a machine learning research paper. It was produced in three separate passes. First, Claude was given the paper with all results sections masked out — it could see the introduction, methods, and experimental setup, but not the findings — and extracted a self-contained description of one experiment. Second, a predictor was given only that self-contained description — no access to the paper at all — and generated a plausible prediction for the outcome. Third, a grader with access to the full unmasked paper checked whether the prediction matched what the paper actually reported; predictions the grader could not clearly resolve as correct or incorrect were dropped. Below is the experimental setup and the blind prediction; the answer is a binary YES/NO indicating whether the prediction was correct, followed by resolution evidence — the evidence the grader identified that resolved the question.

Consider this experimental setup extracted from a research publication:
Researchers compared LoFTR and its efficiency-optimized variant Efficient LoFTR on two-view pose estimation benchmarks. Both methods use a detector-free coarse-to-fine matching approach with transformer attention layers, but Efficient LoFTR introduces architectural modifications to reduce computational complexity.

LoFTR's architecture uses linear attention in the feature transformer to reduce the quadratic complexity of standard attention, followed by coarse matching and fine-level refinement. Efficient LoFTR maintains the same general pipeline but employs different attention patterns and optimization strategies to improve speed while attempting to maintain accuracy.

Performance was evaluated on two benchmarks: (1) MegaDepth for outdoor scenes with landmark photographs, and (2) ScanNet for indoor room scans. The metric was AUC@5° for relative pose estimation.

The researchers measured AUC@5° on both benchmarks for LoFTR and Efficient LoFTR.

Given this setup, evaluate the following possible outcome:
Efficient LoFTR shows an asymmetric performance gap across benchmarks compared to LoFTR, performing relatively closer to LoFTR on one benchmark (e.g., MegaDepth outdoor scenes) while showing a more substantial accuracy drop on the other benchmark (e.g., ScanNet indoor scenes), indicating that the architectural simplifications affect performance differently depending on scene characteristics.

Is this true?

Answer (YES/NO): NO